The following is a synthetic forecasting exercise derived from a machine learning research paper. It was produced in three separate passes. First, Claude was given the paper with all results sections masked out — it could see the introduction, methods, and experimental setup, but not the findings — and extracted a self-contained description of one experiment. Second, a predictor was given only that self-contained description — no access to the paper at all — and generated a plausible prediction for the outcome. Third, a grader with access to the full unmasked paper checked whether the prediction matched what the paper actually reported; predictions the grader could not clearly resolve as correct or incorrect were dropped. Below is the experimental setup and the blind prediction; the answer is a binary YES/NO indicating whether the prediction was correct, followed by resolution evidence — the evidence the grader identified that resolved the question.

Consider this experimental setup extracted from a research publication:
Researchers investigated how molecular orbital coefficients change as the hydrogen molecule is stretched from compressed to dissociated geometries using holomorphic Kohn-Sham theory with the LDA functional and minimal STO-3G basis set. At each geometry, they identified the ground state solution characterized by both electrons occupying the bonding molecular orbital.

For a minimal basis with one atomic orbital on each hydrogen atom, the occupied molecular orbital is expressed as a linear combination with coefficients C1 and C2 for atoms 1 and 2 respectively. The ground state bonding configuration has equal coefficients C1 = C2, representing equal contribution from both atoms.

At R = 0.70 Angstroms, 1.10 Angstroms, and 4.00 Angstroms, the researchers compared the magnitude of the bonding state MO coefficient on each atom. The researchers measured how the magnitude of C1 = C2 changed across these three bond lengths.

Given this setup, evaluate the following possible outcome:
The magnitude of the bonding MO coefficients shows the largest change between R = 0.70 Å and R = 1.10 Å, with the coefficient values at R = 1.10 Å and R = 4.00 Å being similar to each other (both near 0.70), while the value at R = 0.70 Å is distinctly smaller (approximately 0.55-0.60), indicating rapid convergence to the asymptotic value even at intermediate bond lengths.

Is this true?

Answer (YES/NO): NO